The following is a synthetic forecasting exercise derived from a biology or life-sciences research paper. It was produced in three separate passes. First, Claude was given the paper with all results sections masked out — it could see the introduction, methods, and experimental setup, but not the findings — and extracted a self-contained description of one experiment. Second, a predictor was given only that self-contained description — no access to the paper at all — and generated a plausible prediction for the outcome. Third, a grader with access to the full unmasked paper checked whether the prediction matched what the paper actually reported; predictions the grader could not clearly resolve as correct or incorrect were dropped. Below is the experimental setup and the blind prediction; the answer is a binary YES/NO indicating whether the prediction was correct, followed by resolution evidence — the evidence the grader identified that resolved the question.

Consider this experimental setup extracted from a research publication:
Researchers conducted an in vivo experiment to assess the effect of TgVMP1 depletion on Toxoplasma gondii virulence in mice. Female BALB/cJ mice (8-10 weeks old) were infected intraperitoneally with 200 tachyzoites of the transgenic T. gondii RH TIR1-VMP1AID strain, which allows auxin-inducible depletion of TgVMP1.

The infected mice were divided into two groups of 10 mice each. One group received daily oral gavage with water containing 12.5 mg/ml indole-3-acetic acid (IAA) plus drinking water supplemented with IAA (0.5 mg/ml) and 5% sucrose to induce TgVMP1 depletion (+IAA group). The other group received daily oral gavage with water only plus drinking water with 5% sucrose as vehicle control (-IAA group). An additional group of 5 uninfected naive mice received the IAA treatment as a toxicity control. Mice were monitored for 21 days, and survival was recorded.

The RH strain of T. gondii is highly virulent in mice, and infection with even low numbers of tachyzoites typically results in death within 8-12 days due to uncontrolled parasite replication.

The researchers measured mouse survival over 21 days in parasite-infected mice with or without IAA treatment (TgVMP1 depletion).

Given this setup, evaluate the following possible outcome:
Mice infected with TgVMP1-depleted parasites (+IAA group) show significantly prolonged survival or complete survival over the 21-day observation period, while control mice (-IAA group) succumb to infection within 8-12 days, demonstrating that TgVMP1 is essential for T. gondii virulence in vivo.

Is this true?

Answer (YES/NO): YES